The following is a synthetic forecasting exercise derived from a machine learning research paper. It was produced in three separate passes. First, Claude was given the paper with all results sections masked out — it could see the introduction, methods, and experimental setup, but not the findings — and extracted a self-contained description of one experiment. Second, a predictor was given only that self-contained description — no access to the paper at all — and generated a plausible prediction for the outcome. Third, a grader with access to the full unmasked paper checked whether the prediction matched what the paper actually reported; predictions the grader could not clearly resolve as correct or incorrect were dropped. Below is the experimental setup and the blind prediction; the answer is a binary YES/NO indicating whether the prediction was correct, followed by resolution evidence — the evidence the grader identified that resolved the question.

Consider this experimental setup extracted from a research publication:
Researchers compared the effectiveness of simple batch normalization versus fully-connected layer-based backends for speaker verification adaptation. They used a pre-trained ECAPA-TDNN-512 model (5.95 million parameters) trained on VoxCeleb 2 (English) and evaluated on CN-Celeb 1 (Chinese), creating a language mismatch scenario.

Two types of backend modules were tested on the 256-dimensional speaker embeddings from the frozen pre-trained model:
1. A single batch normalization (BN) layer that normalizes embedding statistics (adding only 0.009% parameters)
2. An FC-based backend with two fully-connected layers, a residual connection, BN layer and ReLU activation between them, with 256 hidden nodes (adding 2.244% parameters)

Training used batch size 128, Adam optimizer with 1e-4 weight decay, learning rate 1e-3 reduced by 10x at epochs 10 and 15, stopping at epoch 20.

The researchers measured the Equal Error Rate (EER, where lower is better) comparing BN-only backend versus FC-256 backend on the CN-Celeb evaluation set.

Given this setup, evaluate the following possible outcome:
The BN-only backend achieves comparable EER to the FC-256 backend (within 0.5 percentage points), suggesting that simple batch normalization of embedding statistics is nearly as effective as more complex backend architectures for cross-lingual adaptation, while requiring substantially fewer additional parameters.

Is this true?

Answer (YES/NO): NO